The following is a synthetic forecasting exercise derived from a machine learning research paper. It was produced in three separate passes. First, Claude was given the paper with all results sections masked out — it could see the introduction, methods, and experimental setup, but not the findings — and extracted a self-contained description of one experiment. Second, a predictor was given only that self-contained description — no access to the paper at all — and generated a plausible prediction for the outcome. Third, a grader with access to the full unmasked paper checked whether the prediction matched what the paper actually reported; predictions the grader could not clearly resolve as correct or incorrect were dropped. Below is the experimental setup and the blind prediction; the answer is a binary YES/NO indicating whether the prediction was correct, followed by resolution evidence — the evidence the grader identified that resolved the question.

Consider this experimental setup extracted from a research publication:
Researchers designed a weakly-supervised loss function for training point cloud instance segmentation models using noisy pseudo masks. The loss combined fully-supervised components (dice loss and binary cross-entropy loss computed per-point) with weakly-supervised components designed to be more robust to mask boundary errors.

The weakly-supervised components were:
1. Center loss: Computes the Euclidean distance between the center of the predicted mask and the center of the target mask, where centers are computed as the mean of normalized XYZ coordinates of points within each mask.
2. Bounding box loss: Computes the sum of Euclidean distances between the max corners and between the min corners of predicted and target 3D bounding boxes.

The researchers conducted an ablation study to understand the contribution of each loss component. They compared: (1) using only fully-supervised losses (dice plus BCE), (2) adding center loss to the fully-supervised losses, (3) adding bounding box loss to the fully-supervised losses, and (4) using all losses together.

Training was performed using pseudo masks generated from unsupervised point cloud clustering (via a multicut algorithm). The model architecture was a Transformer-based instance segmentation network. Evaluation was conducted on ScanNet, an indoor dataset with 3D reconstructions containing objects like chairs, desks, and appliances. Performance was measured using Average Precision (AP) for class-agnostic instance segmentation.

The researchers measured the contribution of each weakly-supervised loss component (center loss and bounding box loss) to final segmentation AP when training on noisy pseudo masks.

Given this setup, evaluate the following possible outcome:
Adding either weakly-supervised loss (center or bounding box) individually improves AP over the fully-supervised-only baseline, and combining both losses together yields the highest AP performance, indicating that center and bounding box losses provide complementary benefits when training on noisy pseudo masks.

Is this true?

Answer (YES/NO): YES